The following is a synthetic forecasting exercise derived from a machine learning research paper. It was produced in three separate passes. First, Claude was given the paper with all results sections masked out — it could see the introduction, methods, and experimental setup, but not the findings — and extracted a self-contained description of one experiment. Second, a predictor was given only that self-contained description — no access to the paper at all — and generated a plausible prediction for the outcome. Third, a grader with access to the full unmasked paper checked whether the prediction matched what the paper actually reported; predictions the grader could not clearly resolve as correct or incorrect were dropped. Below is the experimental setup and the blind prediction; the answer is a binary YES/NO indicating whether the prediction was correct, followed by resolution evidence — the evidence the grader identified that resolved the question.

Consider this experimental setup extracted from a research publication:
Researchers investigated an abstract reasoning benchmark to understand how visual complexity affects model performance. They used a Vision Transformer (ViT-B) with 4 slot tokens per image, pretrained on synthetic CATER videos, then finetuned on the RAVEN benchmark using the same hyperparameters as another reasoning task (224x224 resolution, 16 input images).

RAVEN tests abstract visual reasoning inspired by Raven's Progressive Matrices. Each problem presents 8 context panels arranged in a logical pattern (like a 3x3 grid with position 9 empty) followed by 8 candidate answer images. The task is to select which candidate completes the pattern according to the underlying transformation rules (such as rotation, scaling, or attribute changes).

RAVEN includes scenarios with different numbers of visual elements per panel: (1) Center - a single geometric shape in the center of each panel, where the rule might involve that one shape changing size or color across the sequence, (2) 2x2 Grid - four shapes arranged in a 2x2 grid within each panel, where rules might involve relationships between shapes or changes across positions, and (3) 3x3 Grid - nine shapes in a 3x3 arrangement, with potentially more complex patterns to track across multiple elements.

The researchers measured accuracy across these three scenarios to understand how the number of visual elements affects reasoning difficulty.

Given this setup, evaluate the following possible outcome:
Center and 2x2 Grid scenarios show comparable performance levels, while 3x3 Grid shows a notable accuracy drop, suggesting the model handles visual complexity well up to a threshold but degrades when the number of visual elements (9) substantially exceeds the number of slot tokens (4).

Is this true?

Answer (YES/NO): NO